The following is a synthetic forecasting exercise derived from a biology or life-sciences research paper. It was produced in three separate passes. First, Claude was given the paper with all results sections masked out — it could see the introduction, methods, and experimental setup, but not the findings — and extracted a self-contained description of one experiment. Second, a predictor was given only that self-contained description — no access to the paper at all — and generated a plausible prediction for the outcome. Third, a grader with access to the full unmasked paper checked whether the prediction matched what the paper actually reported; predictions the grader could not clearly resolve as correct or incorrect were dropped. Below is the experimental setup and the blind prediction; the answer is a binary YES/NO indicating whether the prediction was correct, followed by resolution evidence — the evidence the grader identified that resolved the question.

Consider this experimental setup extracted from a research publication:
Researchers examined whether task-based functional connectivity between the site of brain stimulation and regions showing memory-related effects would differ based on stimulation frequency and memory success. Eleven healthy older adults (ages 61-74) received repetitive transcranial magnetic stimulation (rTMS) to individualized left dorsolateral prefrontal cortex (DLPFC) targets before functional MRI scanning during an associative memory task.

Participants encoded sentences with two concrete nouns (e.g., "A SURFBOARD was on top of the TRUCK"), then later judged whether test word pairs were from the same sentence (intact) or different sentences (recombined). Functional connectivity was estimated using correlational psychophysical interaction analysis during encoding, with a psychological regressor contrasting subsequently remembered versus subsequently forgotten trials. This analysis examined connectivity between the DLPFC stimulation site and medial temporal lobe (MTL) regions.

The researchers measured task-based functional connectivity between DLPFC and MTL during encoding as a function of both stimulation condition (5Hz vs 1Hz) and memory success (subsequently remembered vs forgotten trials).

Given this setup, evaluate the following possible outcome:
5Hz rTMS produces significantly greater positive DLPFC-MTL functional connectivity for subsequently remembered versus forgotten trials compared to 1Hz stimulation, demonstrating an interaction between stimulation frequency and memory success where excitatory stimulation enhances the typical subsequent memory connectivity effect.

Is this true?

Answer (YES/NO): YES